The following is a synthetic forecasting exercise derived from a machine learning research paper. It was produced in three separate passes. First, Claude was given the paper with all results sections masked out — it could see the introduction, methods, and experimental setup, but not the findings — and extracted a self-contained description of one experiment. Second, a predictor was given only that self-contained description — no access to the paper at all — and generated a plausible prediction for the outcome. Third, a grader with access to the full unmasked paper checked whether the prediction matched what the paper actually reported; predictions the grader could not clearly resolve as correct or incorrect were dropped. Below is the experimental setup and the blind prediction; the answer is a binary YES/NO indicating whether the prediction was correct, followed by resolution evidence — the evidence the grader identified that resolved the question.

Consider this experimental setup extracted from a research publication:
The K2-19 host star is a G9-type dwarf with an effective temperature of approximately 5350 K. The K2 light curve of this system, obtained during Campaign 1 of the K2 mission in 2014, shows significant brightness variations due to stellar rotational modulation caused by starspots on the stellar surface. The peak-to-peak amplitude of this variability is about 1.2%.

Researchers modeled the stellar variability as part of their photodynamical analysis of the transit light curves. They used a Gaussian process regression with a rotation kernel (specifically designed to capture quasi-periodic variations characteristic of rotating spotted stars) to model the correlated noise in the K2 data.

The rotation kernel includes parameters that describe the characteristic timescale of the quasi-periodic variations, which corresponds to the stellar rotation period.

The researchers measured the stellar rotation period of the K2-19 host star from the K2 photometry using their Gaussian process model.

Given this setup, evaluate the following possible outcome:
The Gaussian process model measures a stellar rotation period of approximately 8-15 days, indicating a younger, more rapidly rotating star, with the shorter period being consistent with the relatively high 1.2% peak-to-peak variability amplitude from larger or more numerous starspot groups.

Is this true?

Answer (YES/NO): NO